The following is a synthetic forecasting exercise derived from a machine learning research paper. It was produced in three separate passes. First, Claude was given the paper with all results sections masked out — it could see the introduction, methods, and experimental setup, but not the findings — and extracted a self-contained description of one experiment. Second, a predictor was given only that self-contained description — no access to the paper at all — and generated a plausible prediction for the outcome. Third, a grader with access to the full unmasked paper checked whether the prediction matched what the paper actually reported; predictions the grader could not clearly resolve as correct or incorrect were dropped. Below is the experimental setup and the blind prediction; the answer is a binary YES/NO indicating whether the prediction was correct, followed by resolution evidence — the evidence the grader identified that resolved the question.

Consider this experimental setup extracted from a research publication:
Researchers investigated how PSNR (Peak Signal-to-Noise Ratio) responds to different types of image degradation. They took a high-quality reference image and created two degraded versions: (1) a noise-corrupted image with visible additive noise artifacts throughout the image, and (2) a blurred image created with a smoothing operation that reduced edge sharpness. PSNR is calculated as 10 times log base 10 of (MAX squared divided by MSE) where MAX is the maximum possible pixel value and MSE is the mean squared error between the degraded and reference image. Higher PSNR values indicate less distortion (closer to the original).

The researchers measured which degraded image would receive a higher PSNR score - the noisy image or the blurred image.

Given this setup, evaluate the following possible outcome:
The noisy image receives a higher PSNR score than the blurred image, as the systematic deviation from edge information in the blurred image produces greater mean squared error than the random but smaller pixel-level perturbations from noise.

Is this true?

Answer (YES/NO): NO